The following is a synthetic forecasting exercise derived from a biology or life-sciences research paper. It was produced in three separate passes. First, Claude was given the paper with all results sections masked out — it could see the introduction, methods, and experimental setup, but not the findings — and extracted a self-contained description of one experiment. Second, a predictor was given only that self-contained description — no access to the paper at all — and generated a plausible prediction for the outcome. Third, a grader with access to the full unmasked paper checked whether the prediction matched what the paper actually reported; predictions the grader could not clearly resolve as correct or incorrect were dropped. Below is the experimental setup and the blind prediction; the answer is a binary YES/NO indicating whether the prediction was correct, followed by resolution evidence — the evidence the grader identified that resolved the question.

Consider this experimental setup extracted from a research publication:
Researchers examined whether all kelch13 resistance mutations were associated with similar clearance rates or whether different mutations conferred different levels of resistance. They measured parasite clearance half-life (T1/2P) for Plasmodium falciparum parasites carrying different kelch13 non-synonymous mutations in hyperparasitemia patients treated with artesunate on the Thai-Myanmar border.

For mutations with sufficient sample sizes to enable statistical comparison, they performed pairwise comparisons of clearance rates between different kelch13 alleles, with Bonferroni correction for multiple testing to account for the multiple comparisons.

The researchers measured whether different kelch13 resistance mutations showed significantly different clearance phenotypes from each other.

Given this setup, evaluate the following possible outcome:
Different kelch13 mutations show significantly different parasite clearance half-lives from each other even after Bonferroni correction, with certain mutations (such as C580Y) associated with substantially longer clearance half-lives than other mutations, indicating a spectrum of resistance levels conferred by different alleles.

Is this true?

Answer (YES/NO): YES